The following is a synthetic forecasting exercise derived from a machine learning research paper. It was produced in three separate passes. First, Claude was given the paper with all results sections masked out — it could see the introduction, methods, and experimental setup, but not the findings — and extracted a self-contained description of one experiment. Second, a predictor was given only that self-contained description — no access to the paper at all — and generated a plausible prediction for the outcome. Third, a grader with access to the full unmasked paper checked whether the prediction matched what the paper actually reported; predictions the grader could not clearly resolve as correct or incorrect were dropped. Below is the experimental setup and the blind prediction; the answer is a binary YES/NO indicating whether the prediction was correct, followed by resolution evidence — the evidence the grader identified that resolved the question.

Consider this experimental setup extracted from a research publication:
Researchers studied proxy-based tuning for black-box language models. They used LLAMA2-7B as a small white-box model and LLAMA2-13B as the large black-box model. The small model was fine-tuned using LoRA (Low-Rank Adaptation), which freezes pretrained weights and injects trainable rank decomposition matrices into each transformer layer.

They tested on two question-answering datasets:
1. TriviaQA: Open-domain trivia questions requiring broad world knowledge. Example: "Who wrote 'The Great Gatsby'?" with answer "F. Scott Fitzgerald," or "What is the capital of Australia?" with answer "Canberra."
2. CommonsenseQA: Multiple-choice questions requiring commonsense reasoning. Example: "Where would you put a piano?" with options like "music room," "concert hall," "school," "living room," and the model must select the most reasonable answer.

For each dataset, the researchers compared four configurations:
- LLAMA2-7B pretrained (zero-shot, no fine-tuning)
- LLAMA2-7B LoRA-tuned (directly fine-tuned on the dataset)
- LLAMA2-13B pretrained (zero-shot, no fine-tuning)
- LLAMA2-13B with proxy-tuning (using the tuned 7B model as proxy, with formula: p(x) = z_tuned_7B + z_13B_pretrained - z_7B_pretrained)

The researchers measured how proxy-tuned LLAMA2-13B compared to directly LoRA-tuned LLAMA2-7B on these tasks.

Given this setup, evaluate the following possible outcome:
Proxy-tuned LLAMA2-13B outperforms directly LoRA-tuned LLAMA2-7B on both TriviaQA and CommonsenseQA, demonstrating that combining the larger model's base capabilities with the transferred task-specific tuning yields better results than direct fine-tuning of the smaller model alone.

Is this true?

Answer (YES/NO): NO